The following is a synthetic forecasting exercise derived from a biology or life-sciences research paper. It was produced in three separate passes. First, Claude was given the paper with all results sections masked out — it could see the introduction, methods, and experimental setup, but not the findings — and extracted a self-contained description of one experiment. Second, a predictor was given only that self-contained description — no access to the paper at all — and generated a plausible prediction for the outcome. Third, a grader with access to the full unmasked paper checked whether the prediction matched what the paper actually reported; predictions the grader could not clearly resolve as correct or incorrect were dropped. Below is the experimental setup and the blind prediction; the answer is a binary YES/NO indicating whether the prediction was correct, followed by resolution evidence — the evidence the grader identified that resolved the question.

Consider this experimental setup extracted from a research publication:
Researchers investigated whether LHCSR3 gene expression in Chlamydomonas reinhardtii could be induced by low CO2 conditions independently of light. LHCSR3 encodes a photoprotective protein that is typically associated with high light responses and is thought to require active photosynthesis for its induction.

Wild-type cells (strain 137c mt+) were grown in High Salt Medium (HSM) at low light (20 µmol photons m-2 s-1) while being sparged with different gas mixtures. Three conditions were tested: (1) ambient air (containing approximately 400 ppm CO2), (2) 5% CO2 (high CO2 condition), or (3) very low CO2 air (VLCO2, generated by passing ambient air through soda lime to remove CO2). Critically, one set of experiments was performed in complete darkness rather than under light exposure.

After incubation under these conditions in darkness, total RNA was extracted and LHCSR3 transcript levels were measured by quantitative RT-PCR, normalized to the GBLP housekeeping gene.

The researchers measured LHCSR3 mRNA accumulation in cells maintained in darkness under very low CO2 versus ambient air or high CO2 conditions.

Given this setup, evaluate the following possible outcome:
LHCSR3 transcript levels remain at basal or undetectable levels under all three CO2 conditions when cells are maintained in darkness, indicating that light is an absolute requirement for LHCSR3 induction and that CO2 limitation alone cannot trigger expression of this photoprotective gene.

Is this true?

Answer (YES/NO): NO